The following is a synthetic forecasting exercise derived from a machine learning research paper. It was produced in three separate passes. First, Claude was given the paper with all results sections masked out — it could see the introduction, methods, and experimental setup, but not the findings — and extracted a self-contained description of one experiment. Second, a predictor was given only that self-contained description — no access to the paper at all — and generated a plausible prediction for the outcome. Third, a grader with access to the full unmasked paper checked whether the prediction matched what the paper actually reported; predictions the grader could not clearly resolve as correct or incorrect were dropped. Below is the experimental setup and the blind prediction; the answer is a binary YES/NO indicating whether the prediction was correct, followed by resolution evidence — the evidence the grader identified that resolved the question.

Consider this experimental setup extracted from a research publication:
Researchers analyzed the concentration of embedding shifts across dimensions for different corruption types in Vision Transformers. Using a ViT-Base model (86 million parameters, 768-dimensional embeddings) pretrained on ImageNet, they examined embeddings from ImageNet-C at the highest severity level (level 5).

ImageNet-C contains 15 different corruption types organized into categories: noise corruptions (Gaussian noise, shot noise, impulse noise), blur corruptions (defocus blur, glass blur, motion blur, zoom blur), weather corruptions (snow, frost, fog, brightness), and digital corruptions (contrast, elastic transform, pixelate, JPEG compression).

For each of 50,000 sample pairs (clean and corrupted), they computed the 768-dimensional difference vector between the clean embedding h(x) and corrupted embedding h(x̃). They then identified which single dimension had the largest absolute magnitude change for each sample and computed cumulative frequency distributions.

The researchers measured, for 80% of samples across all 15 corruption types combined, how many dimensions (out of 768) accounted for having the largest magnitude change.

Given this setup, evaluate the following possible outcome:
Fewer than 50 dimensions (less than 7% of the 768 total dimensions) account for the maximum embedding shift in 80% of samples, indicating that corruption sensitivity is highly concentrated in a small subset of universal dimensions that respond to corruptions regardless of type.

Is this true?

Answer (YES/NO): YES